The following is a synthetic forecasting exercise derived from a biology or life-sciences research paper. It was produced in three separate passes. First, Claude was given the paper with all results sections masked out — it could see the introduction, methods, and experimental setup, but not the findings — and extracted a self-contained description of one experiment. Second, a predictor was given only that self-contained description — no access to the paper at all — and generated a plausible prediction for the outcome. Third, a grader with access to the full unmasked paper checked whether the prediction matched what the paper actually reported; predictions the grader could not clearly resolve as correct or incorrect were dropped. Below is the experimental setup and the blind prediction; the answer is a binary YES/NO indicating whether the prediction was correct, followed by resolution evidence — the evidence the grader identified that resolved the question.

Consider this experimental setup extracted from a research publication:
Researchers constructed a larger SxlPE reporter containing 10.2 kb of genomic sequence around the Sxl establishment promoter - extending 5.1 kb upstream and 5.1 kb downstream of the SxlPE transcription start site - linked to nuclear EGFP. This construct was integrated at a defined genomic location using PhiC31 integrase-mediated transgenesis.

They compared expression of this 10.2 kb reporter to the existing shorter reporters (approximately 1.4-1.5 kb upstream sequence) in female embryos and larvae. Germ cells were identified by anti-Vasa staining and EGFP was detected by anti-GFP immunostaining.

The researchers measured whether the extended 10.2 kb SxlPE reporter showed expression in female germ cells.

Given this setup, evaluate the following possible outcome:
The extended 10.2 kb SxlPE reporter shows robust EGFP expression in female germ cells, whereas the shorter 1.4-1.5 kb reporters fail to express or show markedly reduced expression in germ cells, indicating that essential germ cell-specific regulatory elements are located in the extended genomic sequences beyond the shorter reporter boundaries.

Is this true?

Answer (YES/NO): YES